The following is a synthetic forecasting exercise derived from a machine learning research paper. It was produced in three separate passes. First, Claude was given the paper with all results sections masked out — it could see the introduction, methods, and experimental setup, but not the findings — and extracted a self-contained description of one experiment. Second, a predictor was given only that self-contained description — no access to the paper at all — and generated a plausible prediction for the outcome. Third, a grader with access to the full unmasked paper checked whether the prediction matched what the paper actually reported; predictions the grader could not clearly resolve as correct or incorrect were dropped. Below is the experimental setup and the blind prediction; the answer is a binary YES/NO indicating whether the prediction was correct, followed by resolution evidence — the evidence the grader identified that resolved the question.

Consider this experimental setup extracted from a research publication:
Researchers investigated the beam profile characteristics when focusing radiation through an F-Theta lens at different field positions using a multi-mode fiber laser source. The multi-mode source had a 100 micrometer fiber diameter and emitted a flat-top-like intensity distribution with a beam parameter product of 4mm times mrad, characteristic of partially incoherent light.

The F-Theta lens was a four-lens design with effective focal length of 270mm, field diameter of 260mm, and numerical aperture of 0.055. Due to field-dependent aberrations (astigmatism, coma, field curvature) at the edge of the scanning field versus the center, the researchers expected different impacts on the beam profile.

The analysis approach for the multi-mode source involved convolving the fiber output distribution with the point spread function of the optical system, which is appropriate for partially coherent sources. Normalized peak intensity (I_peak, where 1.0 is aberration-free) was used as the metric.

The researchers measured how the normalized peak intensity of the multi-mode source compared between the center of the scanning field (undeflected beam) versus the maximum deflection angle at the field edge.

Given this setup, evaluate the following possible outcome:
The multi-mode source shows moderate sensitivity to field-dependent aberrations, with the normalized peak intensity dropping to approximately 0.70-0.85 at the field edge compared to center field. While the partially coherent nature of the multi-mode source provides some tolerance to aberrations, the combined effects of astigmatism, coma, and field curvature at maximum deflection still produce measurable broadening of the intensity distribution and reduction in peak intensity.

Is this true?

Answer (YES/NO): NO